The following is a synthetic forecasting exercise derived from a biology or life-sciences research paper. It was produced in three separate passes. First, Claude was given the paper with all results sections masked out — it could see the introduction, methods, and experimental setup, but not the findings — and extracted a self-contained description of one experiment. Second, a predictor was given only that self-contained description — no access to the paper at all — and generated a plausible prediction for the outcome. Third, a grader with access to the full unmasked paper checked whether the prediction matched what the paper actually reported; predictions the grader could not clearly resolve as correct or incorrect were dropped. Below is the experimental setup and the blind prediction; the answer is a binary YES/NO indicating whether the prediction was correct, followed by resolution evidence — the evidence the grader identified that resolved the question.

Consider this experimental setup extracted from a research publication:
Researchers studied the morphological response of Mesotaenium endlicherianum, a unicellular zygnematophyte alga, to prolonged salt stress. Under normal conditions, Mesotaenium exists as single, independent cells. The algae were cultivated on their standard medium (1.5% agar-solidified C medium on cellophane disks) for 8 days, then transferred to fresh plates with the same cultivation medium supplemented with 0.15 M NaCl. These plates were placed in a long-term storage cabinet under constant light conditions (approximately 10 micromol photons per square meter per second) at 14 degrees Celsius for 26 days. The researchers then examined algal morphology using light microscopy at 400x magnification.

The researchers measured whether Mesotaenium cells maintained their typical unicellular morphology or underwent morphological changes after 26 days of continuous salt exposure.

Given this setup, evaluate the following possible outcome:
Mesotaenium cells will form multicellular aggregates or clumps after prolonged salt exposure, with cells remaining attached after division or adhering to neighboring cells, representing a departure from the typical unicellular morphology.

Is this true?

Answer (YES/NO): NO